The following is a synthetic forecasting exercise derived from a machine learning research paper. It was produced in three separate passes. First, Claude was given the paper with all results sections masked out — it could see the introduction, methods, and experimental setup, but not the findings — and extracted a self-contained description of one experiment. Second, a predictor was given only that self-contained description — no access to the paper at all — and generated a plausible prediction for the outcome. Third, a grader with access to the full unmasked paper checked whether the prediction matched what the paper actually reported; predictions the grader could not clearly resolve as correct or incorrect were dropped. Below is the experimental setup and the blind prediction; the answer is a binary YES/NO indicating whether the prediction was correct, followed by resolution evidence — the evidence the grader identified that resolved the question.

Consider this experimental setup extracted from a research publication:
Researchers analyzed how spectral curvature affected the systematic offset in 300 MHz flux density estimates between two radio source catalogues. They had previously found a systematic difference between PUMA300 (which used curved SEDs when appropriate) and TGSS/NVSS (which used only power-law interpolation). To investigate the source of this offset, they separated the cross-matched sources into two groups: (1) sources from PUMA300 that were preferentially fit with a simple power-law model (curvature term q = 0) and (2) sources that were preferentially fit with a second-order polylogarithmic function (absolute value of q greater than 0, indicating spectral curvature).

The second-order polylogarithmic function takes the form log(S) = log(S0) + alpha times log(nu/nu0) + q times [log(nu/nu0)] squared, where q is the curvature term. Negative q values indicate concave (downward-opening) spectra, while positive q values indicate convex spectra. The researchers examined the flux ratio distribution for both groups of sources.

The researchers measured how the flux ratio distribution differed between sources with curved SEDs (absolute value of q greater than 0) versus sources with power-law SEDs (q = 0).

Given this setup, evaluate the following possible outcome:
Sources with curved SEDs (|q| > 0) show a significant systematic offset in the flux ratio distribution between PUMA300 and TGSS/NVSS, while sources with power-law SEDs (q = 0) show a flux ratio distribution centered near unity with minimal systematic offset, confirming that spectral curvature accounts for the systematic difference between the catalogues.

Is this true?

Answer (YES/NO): NO